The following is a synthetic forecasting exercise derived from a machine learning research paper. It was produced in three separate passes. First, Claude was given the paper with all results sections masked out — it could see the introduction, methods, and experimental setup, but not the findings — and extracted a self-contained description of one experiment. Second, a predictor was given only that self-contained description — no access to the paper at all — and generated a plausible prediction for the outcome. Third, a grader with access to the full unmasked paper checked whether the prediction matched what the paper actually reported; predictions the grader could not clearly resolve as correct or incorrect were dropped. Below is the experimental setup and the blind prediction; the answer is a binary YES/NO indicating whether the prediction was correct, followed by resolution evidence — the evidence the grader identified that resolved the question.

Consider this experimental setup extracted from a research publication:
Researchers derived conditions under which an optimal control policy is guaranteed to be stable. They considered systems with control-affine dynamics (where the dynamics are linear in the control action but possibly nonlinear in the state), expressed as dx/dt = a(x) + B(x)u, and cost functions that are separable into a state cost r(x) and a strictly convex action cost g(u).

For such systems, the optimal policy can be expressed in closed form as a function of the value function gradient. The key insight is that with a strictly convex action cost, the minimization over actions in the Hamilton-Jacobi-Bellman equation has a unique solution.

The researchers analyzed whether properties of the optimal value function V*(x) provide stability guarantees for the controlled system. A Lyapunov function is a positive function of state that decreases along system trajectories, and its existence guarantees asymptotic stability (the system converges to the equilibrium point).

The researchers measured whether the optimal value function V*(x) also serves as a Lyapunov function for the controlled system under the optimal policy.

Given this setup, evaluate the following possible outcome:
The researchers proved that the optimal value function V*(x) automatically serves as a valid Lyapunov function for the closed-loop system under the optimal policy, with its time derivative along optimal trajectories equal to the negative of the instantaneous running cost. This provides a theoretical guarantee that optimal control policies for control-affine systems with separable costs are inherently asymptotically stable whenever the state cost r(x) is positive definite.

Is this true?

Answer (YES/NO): NO